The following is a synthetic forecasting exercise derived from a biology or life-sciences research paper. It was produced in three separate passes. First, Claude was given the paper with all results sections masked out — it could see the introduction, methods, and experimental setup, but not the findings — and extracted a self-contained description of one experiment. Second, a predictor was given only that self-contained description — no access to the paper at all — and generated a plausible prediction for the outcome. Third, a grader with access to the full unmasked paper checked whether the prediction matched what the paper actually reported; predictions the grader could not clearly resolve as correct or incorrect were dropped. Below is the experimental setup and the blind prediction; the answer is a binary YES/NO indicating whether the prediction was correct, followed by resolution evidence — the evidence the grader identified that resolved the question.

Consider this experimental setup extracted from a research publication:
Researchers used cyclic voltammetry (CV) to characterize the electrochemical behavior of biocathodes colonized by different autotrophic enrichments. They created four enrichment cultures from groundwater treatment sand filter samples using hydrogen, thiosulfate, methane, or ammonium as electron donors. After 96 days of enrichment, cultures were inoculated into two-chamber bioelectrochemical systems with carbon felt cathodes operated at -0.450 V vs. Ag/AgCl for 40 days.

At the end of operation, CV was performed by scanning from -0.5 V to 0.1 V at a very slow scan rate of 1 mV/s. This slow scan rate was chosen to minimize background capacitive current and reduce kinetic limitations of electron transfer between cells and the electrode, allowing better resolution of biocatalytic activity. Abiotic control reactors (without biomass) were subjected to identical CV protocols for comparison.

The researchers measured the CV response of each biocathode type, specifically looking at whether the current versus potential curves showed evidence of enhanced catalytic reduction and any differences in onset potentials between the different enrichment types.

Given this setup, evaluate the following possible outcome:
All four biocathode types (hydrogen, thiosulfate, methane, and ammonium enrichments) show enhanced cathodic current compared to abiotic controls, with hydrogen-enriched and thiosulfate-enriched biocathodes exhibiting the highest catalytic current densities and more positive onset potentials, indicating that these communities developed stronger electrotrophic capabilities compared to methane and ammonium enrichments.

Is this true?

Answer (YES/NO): NO